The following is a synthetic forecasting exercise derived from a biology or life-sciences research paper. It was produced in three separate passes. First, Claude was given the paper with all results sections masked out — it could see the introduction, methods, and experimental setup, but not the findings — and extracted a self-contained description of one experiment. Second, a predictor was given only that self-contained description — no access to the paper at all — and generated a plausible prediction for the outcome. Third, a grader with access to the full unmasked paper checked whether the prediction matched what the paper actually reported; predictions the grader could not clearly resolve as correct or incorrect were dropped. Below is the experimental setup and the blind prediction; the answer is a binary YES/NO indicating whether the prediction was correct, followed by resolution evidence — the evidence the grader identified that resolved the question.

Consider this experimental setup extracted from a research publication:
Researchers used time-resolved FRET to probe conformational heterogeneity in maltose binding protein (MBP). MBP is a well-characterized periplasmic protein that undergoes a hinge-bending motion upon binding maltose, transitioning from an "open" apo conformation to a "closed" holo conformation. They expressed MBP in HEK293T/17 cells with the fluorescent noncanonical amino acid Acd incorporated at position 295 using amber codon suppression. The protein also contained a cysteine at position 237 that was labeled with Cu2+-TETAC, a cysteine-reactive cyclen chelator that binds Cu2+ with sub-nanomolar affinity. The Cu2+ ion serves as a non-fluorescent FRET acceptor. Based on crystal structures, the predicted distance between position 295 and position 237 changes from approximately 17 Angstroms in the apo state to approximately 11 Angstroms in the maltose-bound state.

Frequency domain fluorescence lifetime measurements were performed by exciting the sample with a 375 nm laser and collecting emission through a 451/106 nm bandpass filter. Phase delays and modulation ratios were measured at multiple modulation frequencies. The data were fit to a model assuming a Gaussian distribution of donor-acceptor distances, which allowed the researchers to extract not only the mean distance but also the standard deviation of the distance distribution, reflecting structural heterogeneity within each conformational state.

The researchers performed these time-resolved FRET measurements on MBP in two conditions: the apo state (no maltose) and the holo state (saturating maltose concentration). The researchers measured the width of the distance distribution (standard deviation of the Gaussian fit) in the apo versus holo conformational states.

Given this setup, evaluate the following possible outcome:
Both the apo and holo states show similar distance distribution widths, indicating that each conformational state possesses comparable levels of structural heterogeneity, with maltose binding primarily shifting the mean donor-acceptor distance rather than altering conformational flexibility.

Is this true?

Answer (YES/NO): YES